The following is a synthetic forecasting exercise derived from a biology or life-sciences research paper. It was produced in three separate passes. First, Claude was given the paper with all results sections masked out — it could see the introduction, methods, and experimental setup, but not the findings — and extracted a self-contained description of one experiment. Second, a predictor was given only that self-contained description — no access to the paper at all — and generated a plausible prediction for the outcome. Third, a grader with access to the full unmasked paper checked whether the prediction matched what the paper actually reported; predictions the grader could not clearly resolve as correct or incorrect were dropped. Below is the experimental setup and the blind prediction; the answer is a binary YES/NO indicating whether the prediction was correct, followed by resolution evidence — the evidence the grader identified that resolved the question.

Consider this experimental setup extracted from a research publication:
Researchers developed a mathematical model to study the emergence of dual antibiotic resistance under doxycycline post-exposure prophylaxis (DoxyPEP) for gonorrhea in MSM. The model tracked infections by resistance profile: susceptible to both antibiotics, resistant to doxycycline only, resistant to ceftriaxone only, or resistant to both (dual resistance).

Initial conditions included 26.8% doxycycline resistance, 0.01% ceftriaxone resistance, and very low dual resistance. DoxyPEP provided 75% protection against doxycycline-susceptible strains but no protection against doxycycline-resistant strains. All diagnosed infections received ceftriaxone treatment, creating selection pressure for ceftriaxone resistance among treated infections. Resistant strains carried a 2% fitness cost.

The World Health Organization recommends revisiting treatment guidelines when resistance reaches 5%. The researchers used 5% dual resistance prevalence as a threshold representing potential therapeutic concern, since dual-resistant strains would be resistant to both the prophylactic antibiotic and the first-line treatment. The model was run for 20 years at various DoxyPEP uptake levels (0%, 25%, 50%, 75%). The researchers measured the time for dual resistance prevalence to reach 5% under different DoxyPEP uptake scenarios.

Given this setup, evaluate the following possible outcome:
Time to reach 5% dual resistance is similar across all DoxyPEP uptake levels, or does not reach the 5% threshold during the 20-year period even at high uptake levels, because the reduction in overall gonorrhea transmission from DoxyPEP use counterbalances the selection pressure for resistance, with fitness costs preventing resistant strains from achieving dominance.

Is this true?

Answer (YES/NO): NO